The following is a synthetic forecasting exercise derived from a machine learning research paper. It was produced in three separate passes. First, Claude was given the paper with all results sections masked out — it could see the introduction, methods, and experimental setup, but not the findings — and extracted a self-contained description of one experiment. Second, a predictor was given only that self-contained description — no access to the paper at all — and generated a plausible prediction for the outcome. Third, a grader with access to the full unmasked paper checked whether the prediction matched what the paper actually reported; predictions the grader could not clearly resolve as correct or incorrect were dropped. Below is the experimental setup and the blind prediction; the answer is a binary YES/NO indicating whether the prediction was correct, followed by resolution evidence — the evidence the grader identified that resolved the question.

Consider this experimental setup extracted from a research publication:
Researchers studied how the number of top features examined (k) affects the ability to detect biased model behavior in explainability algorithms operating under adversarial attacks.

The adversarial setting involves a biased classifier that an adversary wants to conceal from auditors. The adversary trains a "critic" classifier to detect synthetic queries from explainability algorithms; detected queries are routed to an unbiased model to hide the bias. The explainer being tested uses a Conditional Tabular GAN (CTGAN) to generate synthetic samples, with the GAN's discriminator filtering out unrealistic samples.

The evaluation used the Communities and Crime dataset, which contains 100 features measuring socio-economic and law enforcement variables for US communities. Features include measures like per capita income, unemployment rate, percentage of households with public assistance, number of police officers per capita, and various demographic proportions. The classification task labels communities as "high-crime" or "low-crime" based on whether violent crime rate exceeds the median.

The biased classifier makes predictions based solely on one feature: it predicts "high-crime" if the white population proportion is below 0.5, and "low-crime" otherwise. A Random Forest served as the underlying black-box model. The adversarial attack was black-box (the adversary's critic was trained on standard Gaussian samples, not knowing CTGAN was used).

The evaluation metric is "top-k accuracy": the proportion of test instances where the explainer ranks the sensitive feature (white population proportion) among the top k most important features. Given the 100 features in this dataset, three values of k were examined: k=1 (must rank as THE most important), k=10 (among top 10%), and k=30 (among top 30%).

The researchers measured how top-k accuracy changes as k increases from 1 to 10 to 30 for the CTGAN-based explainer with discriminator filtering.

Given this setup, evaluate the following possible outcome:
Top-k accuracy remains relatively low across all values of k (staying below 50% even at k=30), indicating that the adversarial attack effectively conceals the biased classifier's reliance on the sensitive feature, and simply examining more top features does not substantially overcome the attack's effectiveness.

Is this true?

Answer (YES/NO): NO